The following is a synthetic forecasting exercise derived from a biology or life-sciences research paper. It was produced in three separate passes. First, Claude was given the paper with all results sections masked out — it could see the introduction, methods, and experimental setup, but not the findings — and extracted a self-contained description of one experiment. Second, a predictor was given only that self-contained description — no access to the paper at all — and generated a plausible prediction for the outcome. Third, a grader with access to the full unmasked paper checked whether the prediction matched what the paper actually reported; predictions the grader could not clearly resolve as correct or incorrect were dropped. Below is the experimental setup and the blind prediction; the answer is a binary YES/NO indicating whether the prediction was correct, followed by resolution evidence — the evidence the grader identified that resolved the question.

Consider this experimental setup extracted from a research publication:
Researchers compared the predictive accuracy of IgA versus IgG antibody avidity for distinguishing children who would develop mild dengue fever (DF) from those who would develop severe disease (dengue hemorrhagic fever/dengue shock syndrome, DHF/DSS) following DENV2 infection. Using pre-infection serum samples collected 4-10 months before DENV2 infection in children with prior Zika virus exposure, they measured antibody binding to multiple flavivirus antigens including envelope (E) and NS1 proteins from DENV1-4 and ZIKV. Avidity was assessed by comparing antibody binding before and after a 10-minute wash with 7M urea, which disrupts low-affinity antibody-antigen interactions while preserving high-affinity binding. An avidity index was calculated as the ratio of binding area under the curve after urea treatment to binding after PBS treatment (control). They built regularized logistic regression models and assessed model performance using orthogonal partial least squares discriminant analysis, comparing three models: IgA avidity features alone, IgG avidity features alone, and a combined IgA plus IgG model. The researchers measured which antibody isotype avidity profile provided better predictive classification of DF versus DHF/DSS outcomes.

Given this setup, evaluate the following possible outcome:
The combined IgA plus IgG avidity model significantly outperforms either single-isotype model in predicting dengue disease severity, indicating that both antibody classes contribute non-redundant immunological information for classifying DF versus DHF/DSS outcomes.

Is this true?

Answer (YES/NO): NO